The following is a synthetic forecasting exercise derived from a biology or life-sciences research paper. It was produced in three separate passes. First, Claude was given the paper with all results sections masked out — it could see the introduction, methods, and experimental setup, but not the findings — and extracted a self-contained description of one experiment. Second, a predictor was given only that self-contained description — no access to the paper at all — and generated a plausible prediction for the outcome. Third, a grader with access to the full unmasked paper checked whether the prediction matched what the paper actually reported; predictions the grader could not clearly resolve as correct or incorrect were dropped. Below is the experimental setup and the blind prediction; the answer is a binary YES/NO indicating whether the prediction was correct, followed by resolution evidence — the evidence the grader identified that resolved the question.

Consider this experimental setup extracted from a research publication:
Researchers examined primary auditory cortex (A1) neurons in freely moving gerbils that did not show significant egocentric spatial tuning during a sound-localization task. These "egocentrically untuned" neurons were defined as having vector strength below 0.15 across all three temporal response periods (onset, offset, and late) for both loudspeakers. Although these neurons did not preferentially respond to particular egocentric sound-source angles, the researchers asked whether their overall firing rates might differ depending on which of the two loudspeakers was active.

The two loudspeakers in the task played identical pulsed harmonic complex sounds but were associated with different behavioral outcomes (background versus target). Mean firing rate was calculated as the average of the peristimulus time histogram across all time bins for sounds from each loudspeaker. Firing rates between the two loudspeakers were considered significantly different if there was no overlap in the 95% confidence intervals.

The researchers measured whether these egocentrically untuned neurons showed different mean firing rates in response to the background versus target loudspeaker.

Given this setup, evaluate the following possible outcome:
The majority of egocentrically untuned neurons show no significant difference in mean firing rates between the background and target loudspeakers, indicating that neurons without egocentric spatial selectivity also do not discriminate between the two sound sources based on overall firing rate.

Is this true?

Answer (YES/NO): NO